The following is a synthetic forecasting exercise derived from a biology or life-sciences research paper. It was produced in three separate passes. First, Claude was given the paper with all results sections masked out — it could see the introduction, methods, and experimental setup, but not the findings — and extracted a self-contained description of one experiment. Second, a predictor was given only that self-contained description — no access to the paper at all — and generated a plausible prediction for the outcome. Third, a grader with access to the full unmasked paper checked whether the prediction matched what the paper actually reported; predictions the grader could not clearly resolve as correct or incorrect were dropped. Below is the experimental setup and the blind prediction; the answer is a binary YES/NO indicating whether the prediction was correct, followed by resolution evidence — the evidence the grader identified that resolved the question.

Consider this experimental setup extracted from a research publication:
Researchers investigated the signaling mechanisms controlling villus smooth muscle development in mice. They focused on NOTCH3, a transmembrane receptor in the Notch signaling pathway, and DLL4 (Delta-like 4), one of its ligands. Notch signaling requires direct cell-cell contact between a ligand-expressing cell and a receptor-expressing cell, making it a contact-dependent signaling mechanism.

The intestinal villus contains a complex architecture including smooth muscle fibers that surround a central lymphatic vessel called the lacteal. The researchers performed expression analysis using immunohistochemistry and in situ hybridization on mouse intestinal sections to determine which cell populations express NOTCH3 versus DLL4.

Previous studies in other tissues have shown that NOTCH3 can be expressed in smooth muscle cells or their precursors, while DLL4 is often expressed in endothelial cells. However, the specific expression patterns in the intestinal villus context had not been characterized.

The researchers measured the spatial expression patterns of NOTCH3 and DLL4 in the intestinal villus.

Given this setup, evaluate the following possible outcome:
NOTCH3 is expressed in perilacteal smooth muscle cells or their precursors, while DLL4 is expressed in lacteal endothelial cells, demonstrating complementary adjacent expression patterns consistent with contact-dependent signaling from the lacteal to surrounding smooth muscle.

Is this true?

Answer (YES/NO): YES